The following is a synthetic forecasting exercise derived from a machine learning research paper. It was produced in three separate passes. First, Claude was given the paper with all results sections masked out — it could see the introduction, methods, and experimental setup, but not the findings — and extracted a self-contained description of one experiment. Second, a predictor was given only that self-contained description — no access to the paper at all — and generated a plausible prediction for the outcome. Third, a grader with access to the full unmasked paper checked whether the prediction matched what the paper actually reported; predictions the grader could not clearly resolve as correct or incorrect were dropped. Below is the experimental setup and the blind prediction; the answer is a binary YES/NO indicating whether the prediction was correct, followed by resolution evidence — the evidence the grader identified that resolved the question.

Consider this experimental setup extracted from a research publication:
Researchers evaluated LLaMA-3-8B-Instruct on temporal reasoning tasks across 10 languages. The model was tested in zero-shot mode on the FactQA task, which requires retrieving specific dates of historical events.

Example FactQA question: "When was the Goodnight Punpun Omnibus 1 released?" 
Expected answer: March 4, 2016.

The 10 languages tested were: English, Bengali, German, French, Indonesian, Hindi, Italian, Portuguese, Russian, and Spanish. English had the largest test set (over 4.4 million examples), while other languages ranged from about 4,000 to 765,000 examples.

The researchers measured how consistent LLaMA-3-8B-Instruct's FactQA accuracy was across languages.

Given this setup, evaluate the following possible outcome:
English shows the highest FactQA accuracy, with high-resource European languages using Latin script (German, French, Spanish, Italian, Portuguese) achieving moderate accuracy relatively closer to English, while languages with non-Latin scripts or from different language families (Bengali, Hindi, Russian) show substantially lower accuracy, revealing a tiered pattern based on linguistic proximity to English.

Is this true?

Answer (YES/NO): NO